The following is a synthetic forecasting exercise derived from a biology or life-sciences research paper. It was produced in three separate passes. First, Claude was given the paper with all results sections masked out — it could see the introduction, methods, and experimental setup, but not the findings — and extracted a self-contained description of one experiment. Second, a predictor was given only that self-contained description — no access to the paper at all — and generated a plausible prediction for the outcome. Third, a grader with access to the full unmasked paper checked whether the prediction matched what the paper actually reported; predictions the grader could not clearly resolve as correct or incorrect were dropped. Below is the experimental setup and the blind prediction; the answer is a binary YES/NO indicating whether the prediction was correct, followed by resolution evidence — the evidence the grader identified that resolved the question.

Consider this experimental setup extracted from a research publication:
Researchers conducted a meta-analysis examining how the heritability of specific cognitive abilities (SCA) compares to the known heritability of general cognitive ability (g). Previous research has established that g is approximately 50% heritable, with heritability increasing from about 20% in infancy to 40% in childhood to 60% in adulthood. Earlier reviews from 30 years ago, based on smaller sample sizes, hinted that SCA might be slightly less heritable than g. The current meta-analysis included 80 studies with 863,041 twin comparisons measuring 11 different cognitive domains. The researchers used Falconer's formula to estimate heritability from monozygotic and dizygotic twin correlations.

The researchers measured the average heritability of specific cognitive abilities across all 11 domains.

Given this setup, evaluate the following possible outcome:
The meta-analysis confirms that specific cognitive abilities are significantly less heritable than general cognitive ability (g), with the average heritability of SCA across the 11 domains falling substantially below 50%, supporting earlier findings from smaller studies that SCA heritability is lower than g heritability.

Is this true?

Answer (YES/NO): NO